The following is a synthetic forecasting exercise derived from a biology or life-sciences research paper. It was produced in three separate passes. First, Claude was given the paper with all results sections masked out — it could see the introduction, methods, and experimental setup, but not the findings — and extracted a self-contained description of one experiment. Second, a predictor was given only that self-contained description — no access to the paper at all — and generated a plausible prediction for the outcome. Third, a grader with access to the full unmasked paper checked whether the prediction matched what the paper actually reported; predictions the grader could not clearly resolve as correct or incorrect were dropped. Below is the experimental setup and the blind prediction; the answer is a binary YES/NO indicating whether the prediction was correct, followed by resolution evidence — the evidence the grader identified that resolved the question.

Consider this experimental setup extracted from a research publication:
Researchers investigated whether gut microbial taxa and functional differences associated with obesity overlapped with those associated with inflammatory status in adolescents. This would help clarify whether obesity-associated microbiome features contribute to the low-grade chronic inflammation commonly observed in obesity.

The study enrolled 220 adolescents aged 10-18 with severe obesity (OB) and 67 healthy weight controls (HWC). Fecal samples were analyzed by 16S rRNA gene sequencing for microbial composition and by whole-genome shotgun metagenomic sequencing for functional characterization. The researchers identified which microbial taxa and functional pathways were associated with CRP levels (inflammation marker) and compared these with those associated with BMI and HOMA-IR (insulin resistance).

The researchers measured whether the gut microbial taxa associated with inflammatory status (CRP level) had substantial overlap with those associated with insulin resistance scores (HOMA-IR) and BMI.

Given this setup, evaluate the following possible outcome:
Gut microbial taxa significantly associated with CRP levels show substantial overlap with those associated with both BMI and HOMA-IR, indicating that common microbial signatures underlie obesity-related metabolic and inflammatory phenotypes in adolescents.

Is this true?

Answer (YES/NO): NO